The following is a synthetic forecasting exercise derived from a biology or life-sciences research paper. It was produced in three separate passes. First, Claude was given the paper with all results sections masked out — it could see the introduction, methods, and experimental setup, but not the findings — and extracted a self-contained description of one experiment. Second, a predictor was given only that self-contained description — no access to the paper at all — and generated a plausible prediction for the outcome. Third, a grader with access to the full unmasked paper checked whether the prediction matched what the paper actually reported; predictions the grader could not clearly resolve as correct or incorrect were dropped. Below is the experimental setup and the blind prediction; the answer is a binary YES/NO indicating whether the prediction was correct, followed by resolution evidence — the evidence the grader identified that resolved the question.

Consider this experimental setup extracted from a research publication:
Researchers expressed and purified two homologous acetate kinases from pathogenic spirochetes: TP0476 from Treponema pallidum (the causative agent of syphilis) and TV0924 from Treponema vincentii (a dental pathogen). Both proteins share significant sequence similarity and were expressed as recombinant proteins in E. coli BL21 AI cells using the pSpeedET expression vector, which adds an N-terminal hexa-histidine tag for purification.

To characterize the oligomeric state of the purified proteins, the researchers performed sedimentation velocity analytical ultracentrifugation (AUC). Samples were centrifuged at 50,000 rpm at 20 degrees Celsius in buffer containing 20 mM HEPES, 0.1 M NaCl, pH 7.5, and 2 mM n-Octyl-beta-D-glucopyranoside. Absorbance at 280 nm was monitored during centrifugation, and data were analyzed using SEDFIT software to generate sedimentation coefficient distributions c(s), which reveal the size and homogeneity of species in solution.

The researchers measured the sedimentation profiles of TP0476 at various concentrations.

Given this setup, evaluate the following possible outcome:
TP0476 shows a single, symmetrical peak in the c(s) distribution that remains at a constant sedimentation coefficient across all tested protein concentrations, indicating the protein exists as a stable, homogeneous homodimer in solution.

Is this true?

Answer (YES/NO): NO